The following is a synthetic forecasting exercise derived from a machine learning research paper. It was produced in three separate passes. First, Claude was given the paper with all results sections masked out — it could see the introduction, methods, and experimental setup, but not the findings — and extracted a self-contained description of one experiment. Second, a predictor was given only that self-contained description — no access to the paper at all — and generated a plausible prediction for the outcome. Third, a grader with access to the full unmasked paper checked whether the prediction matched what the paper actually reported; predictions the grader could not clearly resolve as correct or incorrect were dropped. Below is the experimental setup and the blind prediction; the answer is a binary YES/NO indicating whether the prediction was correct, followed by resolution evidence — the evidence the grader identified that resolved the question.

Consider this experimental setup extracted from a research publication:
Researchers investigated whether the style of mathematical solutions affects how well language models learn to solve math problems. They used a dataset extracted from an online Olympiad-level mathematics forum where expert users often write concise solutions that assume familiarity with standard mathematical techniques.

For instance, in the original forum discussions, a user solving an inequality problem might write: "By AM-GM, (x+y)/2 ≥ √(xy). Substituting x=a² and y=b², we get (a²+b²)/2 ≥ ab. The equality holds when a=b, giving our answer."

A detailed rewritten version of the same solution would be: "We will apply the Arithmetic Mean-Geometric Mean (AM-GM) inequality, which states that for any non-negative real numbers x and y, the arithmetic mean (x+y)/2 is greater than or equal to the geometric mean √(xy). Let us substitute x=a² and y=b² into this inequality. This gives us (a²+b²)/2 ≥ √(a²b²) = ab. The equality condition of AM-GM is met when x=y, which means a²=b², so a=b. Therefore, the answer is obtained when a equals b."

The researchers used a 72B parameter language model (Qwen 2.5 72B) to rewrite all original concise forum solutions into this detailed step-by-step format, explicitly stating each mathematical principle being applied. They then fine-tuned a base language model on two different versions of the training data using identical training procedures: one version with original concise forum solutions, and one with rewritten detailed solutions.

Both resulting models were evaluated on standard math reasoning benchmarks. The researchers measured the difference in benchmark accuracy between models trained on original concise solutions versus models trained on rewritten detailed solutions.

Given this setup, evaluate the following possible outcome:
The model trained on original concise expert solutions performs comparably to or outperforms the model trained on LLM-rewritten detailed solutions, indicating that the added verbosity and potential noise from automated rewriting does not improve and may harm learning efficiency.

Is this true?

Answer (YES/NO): NO